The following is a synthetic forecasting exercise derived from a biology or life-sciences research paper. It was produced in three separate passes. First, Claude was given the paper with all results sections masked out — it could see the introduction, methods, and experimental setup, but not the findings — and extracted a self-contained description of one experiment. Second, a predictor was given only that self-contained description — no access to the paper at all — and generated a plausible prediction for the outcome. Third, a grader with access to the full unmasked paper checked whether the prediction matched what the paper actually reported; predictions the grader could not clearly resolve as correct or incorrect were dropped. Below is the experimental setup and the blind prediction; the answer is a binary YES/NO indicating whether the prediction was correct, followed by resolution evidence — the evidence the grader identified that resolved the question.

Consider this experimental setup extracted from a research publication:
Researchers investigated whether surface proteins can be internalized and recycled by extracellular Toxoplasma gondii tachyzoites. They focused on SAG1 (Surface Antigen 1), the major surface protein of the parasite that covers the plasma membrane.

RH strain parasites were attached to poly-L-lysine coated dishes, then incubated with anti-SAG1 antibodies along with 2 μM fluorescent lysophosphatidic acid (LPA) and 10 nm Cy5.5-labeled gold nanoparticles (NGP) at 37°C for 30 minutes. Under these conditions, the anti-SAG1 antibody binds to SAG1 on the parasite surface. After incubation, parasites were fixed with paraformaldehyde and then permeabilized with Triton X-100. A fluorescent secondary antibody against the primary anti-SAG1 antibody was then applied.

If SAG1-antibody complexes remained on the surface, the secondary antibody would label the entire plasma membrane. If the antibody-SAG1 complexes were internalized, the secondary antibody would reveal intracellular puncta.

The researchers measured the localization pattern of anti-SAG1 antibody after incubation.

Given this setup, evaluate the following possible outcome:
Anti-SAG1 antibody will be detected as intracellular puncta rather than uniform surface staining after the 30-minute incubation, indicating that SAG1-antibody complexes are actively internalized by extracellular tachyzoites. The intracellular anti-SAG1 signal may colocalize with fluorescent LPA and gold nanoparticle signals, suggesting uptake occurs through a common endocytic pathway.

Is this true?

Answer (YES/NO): YES